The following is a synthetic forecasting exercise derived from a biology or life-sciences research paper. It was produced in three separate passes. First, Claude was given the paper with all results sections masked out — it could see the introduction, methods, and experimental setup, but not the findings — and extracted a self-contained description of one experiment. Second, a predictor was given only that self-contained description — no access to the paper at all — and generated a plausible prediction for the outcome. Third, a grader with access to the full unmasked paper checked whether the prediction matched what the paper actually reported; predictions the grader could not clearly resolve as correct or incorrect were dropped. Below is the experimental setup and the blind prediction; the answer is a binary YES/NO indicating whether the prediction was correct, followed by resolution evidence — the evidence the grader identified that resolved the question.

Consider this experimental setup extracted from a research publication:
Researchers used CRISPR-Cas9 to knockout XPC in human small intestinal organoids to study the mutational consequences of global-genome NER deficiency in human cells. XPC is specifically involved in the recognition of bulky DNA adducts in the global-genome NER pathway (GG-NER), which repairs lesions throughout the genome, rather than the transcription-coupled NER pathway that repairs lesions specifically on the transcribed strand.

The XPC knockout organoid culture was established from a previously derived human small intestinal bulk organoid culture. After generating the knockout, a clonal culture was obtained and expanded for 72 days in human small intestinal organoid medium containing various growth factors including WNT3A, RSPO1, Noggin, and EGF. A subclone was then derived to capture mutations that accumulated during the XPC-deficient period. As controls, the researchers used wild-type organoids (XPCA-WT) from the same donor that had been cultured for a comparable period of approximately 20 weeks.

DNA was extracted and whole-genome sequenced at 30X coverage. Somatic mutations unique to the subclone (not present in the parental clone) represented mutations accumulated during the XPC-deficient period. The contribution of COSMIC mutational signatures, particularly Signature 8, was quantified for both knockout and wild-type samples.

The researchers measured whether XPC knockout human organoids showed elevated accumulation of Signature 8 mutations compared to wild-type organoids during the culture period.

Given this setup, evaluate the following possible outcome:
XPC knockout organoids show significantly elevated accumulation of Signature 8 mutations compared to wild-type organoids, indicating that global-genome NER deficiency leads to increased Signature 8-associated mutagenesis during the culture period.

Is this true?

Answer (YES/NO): YES